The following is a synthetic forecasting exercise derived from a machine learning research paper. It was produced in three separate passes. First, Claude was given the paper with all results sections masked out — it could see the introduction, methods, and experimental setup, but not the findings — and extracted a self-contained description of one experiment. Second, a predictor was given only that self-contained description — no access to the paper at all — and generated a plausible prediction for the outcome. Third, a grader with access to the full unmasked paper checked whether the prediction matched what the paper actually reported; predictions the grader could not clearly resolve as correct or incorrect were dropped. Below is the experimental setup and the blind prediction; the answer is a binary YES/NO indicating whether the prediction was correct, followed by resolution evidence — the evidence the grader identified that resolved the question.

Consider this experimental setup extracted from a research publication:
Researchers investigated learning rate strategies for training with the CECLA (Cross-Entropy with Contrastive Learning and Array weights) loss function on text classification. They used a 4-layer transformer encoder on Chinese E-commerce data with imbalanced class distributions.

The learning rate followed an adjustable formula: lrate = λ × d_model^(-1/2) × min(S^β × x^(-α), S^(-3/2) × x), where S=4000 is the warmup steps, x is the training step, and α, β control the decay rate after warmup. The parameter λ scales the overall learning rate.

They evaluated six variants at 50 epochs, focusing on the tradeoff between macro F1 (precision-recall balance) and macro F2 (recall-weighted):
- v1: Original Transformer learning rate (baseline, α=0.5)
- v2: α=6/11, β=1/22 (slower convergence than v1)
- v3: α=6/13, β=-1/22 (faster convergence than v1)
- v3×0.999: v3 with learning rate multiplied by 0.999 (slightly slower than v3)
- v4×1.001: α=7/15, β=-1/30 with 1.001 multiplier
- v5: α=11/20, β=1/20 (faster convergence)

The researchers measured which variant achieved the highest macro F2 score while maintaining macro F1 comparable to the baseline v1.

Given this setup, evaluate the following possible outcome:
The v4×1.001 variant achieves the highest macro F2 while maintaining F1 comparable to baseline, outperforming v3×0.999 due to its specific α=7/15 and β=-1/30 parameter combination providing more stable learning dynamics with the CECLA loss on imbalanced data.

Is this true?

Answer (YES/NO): NO